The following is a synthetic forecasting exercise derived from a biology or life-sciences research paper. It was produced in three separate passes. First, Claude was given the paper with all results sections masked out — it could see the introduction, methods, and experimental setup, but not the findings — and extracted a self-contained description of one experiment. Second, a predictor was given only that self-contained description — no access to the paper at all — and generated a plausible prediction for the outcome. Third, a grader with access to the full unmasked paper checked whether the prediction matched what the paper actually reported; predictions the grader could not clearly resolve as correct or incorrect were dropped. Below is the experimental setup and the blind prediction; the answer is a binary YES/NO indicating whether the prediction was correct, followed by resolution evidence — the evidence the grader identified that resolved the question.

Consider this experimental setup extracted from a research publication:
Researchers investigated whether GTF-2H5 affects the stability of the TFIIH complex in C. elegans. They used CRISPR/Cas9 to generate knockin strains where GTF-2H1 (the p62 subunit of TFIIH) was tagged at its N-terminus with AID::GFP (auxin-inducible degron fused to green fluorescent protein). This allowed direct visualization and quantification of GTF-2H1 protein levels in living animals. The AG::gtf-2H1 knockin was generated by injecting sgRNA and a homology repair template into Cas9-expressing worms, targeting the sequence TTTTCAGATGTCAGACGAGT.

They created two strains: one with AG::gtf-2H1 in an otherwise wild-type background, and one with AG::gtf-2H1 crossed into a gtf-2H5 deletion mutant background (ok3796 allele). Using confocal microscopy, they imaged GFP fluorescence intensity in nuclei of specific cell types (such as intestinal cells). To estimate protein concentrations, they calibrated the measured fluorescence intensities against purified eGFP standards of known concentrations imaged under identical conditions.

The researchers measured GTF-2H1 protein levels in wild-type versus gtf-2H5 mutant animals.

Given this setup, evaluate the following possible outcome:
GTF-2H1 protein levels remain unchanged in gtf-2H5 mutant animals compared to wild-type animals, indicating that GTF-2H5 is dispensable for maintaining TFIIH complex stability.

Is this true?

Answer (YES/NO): NO